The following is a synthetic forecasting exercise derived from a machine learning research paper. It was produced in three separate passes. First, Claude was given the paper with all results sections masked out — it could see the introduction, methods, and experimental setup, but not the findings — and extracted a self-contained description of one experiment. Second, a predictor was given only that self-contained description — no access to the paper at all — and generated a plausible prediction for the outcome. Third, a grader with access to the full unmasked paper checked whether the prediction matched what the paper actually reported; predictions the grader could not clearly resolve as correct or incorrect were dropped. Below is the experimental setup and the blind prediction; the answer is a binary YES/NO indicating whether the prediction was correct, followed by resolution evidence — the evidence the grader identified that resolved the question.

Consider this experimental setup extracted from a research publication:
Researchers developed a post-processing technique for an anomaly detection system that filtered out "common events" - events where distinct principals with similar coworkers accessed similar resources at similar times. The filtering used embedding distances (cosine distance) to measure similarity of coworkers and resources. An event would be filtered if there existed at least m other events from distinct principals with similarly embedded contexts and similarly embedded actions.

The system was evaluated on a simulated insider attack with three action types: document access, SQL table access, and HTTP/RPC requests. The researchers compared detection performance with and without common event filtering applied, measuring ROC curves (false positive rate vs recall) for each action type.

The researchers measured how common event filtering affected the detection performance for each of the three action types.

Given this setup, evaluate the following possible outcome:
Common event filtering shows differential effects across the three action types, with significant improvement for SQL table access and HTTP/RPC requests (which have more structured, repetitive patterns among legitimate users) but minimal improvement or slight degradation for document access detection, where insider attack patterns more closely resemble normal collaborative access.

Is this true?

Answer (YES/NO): NO